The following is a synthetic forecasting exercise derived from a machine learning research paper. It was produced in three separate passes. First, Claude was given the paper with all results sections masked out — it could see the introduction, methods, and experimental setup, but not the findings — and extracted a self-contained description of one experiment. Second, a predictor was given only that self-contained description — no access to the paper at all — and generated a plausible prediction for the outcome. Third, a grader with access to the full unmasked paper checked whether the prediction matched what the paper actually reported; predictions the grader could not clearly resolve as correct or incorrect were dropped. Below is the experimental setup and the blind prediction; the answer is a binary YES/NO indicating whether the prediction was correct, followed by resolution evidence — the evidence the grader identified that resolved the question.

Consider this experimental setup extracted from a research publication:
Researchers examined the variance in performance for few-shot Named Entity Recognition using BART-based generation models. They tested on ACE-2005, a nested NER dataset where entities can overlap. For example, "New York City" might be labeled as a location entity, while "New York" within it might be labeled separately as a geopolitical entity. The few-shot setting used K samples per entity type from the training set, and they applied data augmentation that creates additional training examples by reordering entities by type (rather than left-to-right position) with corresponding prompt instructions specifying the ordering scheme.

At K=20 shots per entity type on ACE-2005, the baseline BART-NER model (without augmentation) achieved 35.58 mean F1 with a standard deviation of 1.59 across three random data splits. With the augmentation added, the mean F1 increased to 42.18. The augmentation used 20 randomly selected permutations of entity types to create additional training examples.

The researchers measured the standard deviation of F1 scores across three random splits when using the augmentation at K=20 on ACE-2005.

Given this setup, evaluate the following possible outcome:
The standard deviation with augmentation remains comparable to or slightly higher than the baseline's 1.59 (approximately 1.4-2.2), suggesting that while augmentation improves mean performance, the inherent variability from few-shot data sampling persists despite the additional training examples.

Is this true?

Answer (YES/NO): NO